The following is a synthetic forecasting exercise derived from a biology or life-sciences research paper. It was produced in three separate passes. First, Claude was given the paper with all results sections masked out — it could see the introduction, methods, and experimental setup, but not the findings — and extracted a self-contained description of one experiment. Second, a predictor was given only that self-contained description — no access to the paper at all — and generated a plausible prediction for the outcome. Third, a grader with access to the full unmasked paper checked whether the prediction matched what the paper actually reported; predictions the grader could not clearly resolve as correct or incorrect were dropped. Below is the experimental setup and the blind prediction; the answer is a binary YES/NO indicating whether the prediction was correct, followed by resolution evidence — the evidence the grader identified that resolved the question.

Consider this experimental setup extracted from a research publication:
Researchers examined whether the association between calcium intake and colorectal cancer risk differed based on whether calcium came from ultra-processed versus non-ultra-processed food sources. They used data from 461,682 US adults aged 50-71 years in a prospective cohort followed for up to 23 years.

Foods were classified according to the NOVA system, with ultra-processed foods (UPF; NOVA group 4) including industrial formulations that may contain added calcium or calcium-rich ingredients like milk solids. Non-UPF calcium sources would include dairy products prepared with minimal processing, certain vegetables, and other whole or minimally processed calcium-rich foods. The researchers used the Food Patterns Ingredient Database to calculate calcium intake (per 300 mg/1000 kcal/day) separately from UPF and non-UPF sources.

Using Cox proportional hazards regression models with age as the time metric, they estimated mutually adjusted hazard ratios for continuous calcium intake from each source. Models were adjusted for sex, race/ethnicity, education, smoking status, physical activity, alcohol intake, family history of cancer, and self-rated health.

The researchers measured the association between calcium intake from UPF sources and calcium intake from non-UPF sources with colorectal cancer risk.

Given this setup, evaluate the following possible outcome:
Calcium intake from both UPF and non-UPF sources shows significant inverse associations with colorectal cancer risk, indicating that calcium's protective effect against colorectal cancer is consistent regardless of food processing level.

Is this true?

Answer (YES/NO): YES